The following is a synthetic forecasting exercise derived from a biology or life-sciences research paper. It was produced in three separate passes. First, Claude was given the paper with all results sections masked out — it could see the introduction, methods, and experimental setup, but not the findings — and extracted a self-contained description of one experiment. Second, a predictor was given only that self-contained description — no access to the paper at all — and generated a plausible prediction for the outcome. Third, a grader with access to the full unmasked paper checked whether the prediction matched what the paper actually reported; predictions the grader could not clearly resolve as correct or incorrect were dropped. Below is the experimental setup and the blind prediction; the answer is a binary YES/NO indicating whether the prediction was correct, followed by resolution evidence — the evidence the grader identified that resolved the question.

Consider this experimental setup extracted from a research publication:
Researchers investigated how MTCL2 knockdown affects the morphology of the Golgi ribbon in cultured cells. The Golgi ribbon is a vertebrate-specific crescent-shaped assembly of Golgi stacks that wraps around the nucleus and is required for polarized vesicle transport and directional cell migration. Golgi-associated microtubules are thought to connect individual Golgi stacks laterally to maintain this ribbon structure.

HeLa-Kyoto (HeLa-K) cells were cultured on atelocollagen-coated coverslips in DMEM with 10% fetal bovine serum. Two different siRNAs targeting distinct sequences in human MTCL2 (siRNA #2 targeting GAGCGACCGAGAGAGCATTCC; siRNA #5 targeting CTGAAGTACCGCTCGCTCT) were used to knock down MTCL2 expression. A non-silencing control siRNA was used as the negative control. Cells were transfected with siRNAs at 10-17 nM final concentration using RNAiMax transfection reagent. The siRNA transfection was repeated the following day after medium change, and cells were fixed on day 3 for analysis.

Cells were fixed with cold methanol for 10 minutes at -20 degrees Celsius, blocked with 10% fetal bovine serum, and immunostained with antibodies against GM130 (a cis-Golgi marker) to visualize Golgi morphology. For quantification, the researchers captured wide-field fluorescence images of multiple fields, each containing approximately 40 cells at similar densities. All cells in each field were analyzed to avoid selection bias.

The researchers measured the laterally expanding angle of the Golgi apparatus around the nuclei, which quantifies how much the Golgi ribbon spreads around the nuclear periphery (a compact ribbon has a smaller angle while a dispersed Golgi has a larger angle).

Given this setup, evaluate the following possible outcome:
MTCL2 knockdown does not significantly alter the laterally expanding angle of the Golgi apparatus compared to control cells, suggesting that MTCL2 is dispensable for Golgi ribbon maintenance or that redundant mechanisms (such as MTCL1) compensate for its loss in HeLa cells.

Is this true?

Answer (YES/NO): NO